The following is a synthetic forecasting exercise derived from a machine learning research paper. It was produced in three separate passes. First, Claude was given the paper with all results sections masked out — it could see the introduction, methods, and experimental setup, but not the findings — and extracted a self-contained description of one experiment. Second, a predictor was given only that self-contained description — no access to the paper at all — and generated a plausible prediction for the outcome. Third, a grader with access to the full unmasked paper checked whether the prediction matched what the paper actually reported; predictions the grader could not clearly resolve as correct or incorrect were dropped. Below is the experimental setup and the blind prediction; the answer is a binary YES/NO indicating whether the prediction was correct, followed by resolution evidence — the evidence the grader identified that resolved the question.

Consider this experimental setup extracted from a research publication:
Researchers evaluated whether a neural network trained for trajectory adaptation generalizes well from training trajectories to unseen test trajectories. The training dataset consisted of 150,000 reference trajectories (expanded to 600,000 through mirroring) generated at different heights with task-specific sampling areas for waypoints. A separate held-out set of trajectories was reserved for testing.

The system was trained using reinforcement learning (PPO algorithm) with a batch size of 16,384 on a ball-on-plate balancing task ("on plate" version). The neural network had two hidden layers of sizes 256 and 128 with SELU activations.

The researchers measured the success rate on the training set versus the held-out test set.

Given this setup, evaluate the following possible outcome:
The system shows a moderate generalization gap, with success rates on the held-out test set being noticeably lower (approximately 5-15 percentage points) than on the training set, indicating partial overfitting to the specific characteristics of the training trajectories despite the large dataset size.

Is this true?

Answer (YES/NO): NO